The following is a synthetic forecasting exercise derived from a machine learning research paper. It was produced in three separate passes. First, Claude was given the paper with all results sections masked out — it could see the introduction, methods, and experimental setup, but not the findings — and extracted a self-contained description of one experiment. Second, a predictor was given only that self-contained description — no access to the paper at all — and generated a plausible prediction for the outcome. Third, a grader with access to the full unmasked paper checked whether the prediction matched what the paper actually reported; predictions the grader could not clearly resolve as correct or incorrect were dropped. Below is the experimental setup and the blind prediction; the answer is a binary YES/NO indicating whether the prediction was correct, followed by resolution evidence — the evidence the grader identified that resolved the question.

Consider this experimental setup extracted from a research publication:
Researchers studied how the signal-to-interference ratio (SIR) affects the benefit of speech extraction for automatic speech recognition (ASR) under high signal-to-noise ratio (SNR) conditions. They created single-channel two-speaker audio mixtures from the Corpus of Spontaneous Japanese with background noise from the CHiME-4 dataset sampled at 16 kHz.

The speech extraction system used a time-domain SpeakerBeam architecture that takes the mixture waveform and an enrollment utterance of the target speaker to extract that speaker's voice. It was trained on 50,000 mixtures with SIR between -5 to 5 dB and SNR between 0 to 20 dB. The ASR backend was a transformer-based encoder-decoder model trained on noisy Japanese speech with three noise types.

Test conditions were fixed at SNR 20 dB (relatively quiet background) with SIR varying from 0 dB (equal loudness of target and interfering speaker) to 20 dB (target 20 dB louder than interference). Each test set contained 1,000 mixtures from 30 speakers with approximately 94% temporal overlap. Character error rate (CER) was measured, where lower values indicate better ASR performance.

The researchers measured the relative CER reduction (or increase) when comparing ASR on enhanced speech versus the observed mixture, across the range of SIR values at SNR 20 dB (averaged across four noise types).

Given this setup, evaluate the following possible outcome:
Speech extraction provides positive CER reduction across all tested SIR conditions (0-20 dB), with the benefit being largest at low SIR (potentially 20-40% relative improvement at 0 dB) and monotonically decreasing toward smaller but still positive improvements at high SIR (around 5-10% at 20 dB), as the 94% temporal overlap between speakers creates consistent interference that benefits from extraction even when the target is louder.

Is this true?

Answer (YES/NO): NO